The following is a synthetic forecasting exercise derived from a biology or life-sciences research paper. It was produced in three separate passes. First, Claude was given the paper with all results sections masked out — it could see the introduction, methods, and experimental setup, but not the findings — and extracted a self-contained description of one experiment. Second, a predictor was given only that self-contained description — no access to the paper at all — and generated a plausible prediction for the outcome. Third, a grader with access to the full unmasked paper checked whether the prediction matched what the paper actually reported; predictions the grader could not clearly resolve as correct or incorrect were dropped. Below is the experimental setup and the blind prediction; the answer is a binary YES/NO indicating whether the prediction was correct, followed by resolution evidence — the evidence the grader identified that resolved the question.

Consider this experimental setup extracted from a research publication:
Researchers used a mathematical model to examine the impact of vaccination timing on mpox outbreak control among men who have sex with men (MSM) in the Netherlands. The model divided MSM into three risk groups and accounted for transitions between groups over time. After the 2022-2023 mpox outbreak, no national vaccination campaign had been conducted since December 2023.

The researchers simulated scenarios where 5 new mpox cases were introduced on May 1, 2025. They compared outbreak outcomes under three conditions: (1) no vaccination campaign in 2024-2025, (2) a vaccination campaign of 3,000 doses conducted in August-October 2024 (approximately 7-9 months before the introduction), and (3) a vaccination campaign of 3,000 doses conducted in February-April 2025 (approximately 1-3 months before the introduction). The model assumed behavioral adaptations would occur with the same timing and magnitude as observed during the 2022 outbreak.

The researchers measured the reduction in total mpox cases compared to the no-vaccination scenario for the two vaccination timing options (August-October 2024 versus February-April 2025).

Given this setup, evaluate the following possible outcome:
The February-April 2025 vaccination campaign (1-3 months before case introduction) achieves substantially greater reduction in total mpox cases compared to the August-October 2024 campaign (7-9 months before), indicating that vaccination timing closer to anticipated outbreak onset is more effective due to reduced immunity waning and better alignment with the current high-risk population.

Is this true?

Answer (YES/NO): YES